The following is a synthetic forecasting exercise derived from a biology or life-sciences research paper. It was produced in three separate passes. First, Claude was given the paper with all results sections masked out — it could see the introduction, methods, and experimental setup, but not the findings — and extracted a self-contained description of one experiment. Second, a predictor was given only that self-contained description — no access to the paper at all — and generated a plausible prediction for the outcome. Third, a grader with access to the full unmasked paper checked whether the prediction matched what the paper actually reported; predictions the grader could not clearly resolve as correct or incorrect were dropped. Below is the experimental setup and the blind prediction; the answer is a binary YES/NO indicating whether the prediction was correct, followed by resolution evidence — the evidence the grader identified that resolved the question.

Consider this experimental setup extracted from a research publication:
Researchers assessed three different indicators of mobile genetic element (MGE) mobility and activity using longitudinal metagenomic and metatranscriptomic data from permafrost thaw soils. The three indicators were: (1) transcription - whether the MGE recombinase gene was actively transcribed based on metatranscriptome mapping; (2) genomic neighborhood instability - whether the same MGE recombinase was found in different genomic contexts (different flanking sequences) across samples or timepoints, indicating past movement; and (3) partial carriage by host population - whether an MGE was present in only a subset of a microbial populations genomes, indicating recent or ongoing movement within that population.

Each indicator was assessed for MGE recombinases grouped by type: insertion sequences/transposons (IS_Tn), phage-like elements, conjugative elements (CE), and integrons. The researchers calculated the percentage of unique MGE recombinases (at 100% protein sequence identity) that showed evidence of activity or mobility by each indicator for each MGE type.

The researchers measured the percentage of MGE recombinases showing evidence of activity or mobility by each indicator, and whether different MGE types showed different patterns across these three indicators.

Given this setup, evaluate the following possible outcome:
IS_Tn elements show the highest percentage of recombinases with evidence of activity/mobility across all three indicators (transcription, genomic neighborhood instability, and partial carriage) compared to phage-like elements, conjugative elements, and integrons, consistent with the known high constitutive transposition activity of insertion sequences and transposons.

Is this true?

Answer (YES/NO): NO